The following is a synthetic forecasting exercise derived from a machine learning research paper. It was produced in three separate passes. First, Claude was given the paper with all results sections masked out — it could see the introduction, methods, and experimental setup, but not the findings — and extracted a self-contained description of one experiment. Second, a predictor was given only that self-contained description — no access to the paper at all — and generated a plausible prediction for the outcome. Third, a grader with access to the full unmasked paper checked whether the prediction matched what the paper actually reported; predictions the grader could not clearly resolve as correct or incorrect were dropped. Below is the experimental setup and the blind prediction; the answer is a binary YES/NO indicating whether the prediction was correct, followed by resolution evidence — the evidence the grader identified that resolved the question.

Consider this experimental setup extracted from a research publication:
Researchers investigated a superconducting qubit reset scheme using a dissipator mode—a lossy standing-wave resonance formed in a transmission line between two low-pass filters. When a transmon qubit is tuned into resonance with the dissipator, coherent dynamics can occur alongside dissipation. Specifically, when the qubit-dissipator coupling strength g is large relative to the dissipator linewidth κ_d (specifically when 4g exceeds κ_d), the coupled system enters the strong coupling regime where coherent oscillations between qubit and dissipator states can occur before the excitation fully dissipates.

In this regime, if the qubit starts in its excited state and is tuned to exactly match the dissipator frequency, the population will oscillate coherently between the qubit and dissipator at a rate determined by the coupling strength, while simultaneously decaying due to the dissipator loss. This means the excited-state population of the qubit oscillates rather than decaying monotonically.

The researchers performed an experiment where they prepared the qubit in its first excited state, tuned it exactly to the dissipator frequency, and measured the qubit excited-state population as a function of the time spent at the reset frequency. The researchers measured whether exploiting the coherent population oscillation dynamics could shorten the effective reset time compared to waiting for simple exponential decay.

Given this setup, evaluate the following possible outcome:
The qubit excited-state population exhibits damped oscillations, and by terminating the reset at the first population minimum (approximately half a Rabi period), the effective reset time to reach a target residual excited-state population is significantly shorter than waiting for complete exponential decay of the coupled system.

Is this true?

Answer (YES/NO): YES